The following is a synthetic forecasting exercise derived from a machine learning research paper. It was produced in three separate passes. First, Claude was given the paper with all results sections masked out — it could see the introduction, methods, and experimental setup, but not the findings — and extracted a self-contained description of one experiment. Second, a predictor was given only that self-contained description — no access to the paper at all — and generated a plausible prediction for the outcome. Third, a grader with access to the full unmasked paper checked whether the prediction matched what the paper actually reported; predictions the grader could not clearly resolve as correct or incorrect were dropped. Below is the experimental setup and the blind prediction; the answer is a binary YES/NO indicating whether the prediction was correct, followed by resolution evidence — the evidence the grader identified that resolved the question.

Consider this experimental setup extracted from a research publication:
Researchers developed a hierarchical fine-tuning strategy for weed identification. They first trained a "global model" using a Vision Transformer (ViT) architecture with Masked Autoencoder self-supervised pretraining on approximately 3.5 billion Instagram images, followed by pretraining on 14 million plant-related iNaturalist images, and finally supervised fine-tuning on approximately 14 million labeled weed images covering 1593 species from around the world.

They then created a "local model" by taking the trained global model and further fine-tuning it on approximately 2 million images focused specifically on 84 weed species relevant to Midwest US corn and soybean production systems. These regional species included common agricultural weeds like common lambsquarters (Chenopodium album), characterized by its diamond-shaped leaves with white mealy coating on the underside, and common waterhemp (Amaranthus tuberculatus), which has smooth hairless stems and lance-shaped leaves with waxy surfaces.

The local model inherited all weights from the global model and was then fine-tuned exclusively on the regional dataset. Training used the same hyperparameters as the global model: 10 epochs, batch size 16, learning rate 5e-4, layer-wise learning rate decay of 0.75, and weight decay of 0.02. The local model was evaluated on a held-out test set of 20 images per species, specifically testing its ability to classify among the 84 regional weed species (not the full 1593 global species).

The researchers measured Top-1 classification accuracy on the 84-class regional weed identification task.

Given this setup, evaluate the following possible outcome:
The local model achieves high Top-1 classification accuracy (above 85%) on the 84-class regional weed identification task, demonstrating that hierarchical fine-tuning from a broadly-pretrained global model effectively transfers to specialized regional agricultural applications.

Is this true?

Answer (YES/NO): YES